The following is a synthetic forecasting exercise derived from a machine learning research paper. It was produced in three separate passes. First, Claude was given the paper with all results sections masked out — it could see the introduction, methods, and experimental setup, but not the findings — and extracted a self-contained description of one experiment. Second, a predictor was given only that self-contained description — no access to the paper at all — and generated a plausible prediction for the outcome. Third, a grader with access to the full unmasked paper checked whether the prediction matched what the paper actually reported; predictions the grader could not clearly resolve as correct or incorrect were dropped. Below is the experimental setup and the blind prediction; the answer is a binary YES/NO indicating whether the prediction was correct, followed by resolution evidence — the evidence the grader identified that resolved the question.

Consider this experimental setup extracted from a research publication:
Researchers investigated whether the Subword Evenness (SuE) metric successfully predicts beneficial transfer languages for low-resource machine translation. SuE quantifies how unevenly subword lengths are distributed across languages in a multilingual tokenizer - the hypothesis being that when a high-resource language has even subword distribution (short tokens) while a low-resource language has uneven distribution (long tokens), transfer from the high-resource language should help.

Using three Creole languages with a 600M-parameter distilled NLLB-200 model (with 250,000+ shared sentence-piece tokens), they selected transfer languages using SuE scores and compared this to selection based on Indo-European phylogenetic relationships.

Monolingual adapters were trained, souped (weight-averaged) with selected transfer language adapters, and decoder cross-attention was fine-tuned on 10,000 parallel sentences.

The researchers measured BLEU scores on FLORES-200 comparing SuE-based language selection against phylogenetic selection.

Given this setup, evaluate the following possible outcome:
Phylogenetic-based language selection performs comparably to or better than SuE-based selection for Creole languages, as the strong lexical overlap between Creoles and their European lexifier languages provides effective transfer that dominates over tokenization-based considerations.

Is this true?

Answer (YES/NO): NO